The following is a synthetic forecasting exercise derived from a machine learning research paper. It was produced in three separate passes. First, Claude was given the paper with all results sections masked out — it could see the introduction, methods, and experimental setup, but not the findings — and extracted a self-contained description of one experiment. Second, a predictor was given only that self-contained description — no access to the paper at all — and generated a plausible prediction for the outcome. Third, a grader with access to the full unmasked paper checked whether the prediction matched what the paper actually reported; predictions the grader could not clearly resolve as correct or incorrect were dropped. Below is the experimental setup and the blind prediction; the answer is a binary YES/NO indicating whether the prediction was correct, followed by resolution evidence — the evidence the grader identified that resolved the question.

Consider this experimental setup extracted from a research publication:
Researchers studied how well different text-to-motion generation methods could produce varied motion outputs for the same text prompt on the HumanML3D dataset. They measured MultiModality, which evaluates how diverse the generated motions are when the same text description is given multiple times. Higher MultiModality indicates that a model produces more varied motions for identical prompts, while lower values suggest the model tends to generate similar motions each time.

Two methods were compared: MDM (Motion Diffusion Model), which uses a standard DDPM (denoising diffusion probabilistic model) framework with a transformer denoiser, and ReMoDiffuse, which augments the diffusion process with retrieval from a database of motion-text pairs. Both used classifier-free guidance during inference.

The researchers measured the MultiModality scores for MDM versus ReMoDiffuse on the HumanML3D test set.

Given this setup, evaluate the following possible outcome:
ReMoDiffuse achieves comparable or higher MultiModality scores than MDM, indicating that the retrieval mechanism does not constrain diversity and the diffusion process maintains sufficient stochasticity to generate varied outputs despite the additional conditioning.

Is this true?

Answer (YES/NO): NO